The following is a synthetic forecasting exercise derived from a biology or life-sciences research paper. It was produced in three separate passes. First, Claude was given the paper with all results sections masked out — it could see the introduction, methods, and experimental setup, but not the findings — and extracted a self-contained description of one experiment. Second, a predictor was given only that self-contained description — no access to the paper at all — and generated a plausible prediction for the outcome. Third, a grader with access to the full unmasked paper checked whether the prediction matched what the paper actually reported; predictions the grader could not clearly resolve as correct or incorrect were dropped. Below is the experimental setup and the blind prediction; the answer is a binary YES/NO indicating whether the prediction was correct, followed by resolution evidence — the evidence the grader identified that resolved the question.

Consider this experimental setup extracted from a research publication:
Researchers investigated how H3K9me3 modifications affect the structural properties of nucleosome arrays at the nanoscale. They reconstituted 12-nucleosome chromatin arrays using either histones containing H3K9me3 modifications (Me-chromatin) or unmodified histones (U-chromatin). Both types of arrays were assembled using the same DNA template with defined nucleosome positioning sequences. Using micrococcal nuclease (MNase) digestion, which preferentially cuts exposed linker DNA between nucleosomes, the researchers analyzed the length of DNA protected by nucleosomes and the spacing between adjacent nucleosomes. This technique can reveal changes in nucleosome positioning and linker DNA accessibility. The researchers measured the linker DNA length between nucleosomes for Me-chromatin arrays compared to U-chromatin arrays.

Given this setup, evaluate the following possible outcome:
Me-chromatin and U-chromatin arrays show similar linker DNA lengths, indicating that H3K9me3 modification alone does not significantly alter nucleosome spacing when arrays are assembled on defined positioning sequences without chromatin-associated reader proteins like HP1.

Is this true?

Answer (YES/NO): NO